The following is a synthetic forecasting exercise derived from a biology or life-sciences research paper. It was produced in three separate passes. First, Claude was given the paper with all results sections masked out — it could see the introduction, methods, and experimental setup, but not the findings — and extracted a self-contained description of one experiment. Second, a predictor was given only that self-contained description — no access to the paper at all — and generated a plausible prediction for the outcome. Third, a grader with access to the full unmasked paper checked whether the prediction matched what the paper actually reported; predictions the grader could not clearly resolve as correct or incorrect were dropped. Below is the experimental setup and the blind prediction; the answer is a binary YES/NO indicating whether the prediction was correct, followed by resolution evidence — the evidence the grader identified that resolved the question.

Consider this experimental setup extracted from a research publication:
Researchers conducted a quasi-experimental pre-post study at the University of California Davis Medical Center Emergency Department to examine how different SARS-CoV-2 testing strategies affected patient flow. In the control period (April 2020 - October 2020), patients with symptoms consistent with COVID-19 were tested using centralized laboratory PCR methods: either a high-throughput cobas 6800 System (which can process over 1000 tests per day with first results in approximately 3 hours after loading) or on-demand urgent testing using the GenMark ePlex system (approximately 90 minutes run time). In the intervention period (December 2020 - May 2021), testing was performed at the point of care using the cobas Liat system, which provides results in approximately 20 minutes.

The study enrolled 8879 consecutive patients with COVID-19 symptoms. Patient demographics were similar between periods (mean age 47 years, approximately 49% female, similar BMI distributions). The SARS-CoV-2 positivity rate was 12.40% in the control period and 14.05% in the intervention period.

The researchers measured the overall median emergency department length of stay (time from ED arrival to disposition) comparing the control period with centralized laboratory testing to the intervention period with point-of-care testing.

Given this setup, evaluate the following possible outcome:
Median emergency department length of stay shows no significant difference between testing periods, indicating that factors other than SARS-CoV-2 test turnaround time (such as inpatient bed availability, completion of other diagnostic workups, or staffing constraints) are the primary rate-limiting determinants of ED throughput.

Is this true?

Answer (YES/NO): NO